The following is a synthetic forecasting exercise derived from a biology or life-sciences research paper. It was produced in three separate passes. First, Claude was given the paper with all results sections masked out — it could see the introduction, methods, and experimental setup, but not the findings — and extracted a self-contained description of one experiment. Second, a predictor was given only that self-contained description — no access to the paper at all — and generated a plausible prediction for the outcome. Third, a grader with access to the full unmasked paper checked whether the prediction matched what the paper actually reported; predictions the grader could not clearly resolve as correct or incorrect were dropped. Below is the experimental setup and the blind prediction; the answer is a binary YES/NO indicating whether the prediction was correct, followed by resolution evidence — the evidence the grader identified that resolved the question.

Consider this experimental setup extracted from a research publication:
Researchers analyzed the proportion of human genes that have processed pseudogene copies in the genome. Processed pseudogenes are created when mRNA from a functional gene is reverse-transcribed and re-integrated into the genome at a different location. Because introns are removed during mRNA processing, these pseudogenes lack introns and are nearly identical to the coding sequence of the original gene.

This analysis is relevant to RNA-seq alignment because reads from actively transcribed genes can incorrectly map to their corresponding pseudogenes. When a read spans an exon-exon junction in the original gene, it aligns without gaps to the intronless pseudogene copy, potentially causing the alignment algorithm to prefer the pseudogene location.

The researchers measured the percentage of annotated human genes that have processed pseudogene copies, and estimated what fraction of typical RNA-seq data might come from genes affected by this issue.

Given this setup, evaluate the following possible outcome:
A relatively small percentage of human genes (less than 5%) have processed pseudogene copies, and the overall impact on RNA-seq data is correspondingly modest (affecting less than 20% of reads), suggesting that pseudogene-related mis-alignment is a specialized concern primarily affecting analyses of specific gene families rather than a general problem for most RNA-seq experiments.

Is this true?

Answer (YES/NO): NO